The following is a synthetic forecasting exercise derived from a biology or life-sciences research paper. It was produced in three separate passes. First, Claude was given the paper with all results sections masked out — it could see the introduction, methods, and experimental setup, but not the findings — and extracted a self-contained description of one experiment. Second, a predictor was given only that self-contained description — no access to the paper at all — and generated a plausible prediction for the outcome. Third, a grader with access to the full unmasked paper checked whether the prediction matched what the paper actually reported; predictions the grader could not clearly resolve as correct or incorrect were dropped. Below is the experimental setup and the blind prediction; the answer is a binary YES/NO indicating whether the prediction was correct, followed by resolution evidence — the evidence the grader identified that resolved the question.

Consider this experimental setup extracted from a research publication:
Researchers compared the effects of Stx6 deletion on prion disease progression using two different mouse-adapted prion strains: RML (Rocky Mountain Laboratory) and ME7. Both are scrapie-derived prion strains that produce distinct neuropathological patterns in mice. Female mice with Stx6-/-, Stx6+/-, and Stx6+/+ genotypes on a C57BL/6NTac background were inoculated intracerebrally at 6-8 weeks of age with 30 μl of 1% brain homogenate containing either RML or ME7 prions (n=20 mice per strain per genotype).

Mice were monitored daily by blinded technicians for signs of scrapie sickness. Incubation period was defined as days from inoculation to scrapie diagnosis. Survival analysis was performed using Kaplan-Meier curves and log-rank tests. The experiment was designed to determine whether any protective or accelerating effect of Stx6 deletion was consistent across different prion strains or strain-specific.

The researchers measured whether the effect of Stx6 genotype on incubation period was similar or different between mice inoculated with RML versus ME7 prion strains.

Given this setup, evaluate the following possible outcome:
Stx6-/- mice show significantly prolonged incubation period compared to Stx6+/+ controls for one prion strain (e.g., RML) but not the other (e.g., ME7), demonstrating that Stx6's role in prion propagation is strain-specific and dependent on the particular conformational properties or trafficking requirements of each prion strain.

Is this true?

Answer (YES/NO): NO